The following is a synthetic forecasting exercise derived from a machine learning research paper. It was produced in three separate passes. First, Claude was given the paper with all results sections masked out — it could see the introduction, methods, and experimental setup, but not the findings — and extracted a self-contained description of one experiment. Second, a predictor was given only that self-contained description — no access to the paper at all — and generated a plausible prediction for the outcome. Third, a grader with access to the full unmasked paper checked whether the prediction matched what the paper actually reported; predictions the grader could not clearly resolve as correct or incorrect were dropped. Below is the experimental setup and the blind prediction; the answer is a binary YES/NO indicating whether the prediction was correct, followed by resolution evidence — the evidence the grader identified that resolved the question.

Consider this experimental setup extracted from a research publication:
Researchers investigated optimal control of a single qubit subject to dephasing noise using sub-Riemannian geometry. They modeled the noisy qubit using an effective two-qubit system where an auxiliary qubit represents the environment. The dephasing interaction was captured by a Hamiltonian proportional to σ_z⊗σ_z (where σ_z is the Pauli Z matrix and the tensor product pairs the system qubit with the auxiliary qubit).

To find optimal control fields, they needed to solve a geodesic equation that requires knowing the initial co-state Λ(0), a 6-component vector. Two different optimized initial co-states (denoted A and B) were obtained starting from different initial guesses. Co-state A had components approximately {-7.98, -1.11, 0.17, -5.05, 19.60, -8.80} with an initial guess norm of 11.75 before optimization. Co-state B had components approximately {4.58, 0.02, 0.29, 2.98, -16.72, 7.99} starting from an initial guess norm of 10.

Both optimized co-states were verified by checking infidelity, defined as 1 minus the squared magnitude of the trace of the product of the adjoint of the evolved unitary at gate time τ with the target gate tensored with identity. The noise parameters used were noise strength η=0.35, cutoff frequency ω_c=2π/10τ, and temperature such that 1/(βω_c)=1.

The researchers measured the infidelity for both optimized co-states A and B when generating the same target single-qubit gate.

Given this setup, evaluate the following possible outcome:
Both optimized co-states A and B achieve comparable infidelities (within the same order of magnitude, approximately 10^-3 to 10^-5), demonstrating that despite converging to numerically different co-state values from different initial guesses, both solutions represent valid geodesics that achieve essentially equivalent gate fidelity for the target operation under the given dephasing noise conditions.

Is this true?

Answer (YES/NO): NO